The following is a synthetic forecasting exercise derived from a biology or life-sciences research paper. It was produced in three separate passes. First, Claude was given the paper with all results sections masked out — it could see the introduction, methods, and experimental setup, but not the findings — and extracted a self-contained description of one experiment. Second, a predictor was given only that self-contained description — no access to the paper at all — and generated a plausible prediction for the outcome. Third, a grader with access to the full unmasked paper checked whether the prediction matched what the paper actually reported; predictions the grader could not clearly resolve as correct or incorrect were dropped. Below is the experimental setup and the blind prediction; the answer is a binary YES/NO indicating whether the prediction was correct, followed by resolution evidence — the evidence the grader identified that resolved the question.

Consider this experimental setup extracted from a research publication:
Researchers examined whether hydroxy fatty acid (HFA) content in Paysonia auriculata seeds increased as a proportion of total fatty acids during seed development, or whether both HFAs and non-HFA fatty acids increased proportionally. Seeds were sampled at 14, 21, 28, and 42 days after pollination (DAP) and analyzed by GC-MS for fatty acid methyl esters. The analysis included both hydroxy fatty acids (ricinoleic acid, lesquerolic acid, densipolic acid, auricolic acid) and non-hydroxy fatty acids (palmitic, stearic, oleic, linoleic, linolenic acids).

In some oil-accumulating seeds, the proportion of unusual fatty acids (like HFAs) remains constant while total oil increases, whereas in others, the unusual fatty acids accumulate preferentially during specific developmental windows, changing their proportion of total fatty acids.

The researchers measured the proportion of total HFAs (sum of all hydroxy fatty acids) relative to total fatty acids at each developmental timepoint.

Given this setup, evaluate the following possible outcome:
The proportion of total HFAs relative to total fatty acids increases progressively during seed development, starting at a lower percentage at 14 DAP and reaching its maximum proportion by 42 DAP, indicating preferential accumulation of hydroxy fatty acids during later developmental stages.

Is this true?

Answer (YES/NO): NO